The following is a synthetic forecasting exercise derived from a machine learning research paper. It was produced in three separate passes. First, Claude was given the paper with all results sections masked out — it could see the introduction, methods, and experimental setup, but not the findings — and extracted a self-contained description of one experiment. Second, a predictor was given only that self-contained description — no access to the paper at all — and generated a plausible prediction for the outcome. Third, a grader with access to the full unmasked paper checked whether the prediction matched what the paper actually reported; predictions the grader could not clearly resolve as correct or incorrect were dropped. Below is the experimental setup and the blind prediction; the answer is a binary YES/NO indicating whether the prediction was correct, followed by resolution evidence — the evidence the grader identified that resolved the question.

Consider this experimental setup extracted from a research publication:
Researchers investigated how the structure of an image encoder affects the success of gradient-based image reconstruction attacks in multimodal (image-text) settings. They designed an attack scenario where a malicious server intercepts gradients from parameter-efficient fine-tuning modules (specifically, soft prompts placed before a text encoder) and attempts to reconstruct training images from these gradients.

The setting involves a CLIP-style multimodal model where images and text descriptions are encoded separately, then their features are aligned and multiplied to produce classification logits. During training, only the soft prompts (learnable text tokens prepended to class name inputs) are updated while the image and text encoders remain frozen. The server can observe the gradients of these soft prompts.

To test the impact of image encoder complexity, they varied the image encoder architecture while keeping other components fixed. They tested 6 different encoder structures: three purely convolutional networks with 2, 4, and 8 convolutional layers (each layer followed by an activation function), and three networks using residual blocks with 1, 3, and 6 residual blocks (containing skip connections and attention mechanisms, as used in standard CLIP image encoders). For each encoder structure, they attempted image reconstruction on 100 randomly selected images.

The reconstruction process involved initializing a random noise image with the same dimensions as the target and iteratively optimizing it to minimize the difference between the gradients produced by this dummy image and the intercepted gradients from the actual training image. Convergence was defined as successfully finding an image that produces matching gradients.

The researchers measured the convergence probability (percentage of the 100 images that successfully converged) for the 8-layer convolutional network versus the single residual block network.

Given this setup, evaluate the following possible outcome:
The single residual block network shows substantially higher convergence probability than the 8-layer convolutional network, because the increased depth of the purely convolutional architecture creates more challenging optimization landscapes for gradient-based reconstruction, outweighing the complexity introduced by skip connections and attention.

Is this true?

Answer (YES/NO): NO